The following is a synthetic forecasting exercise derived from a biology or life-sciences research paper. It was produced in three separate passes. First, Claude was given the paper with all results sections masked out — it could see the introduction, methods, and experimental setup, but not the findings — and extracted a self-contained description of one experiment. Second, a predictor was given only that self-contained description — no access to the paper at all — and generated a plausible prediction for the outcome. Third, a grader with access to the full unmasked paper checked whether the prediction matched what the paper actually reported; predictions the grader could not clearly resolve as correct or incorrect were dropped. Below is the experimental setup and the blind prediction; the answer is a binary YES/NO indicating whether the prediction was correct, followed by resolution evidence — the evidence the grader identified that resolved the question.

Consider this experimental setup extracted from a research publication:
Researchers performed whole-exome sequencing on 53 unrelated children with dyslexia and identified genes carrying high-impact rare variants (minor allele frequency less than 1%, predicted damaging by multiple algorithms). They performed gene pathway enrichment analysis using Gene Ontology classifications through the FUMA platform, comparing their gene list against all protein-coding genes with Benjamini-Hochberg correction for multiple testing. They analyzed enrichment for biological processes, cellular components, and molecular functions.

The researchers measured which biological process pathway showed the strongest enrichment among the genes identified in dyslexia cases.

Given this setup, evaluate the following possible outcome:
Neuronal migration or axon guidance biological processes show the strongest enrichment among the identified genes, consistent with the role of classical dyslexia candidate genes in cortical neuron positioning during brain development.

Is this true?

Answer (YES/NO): NO